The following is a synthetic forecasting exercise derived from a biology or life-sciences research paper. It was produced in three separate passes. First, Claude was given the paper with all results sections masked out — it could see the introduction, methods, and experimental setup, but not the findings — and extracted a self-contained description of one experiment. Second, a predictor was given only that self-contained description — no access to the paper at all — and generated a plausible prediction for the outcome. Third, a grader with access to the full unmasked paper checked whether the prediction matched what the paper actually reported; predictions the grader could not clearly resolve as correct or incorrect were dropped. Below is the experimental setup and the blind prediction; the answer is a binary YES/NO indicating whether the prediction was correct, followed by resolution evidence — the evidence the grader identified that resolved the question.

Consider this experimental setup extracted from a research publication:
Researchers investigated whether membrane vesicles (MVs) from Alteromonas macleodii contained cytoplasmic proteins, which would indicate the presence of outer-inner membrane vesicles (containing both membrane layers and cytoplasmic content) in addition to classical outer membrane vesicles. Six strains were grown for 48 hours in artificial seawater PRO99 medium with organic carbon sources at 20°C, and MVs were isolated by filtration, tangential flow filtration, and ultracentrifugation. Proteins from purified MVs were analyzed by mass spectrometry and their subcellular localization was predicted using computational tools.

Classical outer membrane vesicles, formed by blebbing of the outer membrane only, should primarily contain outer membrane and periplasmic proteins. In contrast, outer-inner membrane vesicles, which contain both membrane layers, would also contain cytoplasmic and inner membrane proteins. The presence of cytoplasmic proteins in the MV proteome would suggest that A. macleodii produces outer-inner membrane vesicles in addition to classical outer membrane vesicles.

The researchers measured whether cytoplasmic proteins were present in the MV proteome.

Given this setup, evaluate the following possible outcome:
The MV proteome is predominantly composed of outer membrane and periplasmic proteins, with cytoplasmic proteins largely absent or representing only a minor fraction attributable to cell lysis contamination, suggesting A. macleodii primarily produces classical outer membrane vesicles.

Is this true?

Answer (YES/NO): NO